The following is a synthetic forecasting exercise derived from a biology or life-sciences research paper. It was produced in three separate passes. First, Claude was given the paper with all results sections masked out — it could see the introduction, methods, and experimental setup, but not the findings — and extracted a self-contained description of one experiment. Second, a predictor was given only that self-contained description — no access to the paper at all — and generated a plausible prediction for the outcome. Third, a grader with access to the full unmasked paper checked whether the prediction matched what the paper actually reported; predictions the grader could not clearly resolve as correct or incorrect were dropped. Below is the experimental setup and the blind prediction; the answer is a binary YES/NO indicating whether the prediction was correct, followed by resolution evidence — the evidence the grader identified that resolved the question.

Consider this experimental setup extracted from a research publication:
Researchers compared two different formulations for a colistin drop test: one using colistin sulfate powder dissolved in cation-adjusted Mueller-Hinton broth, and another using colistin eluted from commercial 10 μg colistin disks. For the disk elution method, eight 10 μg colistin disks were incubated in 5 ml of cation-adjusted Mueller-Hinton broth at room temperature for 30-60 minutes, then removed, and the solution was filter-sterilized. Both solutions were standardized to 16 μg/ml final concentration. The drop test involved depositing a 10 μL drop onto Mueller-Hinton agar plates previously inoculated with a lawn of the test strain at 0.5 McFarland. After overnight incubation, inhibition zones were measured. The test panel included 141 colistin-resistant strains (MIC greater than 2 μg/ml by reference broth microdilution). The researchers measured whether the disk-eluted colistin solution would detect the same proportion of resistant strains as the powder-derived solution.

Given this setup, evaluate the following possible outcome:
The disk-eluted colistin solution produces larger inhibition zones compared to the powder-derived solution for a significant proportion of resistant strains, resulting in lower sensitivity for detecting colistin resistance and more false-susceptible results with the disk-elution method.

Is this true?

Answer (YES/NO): NO